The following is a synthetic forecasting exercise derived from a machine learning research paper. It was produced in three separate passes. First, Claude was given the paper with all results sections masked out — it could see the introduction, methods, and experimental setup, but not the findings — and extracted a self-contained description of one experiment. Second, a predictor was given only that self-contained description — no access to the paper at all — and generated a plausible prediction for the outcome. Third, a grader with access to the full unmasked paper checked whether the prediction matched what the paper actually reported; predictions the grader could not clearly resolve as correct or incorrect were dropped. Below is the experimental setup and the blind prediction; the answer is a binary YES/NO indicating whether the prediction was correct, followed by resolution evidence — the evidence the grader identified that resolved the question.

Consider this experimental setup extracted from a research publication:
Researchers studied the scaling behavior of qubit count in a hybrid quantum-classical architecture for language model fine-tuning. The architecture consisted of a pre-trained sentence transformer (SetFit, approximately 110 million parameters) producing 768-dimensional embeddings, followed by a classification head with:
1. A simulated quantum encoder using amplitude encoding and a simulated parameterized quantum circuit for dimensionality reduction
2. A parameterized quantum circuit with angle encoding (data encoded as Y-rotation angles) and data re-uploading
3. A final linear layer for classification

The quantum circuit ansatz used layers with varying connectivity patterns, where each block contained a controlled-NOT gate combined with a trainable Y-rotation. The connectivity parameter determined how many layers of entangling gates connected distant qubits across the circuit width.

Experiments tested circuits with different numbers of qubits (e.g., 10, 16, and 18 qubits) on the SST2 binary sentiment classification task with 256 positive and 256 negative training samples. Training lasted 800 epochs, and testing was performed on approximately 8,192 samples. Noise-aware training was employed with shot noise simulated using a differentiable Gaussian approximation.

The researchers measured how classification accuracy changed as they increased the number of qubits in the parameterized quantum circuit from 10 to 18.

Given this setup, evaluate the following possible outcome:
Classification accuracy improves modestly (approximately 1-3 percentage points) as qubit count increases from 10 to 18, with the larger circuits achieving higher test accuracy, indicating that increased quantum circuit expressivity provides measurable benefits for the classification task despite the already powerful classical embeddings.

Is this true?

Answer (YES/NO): YES